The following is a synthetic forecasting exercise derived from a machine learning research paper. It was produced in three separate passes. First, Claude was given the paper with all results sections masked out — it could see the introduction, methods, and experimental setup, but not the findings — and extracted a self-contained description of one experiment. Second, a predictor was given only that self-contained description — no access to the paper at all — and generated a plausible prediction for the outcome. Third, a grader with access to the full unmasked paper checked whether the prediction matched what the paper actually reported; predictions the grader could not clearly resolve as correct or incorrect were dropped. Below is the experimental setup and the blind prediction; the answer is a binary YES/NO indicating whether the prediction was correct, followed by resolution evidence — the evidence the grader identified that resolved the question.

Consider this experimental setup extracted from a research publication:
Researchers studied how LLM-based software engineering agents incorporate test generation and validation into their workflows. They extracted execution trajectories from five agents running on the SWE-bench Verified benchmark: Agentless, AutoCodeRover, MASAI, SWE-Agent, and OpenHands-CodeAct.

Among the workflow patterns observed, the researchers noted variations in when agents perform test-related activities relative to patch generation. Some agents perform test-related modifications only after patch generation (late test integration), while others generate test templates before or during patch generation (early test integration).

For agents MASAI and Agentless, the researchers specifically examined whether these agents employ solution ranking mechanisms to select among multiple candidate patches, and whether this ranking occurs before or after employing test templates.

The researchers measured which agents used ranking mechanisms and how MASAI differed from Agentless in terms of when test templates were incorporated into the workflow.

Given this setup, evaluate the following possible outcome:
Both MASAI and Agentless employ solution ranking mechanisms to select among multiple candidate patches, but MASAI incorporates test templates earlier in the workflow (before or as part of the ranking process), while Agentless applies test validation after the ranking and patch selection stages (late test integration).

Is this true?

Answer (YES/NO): YES